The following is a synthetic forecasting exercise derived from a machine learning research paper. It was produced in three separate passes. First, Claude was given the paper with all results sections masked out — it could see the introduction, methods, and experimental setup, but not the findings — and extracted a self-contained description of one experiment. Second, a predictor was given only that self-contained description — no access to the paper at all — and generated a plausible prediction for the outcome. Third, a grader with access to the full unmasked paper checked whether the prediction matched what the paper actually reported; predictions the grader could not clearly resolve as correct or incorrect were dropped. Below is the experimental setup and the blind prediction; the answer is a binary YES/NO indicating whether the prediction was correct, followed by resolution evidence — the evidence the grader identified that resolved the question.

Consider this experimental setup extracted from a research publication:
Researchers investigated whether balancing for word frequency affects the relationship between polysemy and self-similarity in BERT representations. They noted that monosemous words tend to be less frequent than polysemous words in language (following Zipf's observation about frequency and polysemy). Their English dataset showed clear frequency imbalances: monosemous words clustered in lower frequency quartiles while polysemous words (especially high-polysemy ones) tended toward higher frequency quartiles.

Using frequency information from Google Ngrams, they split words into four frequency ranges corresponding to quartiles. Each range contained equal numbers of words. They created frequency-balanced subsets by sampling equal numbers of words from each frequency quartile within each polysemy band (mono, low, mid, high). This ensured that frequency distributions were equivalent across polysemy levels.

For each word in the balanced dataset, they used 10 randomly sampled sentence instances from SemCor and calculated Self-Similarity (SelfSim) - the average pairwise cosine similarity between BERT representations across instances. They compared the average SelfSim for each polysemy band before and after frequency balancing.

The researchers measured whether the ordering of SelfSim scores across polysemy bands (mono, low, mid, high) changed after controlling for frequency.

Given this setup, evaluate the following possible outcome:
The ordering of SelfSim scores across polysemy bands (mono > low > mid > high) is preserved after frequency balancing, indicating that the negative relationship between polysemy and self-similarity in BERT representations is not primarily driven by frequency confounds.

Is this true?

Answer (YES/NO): YES